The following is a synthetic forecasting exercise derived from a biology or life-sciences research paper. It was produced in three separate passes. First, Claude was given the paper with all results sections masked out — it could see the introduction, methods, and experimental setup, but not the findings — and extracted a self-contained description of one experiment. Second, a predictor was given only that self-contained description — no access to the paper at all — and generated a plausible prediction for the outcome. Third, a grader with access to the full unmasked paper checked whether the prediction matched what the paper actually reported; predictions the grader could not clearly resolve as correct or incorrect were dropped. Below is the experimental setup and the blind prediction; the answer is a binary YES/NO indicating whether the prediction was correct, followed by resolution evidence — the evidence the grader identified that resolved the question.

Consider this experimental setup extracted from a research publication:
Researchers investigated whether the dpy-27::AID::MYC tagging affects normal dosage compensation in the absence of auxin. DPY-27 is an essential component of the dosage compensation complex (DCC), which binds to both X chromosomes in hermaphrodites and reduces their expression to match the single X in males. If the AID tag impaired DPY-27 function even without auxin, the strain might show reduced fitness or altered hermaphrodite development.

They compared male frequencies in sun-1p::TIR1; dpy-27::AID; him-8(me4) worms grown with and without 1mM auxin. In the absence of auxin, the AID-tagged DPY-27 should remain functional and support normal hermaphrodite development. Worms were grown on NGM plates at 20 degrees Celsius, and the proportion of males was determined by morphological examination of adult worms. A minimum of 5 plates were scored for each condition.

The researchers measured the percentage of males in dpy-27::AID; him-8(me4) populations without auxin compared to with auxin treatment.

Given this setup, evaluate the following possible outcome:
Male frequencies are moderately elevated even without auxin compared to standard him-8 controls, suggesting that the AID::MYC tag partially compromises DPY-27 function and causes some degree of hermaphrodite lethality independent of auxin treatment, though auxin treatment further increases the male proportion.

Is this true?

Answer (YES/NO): NO